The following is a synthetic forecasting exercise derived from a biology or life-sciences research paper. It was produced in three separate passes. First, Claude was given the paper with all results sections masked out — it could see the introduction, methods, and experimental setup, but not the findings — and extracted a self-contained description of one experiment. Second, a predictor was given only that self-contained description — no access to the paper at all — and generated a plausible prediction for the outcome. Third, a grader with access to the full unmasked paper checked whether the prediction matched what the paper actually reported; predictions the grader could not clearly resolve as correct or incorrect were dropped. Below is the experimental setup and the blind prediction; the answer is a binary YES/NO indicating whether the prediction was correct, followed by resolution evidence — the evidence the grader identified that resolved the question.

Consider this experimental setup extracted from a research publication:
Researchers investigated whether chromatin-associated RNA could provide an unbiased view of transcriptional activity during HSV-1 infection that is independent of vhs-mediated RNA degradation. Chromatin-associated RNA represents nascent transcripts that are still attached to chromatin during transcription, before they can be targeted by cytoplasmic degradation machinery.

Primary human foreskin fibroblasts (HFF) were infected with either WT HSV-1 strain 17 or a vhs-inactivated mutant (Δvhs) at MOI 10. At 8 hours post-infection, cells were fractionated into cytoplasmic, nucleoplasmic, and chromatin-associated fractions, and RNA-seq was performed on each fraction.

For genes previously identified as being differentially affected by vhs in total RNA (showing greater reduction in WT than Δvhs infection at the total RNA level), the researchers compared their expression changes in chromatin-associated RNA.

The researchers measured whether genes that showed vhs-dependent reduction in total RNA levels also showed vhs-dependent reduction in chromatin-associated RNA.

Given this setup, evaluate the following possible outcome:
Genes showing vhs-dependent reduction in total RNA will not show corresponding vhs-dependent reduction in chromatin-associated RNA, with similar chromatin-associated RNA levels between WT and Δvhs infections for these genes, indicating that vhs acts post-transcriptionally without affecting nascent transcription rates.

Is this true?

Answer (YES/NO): NO